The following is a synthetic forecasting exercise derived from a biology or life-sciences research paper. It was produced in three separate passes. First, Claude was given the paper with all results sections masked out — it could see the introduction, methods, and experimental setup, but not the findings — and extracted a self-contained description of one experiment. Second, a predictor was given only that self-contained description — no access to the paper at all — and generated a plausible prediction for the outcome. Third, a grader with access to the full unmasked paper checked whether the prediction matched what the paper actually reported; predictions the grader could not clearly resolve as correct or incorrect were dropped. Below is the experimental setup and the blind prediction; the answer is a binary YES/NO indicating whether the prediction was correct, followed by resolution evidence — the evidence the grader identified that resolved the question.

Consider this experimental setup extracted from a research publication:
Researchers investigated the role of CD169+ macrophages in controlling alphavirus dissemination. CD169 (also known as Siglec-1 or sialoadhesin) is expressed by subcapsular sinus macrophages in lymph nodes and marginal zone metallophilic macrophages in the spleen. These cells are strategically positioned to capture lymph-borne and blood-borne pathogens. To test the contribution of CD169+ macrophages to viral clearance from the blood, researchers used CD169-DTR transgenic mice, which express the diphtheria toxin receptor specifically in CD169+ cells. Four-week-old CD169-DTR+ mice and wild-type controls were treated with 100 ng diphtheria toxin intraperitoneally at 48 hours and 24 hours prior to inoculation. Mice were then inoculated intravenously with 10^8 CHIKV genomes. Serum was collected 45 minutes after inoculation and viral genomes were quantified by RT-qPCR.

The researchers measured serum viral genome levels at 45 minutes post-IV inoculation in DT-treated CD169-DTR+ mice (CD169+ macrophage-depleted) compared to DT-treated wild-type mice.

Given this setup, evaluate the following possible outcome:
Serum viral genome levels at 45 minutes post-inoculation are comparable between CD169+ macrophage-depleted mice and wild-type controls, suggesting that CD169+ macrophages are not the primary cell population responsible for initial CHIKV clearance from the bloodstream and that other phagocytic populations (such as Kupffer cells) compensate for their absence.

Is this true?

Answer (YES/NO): NO